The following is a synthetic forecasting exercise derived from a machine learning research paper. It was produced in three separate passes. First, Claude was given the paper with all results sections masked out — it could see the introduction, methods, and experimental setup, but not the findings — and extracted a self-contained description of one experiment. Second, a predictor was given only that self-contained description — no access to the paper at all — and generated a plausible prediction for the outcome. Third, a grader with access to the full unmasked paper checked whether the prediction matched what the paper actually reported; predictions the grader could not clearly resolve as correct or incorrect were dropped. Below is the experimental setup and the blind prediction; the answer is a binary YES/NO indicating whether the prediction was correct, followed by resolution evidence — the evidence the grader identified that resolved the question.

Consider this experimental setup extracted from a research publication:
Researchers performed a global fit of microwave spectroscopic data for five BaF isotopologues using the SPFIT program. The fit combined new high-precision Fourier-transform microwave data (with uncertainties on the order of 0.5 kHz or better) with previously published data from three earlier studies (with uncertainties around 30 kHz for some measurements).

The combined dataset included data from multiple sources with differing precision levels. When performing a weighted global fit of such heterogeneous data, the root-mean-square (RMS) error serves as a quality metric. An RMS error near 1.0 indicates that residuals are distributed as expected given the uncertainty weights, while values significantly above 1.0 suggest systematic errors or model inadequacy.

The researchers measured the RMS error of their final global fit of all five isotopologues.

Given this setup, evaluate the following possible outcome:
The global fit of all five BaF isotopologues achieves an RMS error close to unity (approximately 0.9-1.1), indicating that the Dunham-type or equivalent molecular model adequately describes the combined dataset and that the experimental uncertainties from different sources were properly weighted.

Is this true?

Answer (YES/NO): YES